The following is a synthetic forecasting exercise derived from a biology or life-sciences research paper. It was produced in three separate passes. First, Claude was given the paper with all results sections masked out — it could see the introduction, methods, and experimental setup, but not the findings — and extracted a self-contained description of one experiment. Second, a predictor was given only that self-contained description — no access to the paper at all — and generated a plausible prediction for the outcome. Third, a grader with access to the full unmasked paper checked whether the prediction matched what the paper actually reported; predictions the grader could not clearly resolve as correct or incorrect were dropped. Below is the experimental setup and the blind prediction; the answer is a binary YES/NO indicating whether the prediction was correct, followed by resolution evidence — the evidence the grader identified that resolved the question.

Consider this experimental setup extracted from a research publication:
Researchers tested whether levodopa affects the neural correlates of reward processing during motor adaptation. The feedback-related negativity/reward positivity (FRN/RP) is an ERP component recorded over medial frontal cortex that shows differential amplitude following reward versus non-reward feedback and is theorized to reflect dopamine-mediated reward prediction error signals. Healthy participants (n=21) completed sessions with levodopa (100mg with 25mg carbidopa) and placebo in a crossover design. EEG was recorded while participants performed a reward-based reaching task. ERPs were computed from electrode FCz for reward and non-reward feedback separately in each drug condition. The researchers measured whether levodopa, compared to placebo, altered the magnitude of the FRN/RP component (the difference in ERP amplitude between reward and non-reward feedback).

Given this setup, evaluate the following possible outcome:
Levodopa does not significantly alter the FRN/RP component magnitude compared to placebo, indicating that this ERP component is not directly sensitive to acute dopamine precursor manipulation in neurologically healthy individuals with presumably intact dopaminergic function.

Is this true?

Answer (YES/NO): YES